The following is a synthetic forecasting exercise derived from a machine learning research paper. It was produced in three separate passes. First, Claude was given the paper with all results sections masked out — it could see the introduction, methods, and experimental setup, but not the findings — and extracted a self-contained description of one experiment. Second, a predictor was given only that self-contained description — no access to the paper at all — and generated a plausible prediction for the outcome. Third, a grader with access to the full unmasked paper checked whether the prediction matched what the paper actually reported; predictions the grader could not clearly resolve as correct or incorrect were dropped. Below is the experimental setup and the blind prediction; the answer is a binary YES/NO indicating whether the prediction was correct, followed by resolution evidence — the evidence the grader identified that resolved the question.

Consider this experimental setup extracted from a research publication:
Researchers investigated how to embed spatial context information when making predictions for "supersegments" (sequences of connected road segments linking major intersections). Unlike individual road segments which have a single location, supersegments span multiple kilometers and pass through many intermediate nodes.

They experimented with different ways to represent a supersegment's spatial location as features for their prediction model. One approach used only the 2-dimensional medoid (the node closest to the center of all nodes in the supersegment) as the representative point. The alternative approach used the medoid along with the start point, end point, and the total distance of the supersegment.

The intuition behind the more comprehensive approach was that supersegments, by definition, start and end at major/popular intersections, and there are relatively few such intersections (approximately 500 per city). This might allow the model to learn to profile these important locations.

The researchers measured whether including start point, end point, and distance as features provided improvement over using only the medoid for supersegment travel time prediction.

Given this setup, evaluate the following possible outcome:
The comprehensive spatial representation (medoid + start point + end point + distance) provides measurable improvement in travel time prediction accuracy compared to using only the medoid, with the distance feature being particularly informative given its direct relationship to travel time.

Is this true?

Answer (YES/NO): NO